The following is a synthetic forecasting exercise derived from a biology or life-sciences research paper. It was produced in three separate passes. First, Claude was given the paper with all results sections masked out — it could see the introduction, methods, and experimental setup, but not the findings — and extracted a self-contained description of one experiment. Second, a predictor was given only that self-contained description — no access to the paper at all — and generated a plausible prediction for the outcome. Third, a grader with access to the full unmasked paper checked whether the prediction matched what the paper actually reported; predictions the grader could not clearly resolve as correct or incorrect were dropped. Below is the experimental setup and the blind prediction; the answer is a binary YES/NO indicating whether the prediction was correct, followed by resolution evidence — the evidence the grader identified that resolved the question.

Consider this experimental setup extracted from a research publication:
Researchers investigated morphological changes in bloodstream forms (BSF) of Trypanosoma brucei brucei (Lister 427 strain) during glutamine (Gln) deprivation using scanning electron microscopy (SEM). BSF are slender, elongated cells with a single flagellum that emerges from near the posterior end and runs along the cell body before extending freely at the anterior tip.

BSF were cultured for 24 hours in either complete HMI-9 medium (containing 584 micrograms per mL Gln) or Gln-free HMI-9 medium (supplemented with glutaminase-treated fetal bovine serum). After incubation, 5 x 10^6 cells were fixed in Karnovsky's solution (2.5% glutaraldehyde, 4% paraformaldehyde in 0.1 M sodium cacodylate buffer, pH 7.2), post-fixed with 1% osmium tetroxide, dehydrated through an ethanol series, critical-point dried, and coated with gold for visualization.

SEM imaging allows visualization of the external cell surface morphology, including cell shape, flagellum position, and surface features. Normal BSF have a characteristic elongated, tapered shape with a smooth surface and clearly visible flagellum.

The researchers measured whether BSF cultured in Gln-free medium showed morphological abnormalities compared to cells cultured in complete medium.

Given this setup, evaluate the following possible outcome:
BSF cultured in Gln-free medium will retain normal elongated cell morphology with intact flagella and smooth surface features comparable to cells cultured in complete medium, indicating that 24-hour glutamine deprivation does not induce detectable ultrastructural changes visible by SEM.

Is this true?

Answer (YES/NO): NO